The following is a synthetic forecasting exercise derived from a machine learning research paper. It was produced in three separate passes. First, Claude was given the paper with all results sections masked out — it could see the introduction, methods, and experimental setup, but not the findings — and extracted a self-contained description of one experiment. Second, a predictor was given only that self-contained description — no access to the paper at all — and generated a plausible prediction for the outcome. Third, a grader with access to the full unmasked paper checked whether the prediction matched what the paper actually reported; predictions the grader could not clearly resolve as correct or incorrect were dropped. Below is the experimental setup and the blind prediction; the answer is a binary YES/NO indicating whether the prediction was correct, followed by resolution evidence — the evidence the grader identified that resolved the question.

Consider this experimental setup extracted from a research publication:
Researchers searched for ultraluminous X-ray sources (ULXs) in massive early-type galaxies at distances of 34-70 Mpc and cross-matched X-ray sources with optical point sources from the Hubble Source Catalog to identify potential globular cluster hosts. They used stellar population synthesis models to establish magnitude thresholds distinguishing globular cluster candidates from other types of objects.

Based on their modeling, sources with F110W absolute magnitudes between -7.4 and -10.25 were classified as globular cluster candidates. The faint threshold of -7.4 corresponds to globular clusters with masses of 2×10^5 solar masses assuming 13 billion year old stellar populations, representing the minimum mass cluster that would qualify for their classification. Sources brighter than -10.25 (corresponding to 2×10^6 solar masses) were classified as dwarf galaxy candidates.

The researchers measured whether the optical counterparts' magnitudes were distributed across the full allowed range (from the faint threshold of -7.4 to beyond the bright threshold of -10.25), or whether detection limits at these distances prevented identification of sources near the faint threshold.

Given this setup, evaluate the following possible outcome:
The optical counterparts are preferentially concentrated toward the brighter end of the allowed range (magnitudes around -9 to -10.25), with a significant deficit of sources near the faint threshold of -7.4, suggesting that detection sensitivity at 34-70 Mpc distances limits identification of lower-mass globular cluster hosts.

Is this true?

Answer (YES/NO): YES